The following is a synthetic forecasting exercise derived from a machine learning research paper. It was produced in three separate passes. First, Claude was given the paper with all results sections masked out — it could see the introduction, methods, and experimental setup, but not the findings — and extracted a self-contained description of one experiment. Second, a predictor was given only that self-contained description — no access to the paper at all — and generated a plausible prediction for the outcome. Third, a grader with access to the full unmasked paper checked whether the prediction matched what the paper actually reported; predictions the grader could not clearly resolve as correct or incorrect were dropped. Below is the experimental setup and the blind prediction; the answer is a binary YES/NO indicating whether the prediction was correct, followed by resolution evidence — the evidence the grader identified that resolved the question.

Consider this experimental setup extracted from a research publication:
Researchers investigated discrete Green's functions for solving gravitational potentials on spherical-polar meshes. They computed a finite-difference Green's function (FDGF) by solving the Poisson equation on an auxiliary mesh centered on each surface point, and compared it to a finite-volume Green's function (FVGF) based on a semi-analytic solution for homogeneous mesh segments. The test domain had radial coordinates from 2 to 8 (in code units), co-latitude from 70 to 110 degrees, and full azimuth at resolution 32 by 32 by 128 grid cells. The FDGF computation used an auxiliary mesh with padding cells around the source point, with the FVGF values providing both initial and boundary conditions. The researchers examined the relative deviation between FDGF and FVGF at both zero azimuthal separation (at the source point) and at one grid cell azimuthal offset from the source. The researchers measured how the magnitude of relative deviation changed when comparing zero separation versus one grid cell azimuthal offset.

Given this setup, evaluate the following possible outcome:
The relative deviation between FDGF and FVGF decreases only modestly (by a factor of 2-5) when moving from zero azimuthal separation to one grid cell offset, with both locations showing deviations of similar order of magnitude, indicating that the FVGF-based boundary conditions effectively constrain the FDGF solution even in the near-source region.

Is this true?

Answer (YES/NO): NO